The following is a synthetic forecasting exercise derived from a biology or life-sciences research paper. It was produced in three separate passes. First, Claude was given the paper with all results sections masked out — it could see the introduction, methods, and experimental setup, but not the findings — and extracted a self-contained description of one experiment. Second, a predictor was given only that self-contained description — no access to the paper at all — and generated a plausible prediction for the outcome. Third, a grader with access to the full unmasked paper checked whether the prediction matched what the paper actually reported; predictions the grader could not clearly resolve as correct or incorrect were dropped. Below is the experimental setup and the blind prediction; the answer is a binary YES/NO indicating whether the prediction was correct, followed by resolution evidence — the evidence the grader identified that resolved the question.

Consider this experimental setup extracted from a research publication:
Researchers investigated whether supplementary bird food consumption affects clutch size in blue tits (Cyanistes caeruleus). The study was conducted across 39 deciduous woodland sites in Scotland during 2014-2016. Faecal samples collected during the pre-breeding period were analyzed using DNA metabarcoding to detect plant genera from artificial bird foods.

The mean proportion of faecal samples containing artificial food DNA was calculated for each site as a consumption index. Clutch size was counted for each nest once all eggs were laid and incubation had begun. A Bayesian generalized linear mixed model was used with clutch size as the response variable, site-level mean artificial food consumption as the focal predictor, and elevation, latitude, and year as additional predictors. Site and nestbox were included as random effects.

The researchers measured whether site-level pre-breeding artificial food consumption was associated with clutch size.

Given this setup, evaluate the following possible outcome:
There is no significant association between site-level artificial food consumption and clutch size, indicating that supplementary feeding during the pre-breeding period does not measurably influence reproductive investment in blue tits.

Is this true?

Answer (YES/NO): YES